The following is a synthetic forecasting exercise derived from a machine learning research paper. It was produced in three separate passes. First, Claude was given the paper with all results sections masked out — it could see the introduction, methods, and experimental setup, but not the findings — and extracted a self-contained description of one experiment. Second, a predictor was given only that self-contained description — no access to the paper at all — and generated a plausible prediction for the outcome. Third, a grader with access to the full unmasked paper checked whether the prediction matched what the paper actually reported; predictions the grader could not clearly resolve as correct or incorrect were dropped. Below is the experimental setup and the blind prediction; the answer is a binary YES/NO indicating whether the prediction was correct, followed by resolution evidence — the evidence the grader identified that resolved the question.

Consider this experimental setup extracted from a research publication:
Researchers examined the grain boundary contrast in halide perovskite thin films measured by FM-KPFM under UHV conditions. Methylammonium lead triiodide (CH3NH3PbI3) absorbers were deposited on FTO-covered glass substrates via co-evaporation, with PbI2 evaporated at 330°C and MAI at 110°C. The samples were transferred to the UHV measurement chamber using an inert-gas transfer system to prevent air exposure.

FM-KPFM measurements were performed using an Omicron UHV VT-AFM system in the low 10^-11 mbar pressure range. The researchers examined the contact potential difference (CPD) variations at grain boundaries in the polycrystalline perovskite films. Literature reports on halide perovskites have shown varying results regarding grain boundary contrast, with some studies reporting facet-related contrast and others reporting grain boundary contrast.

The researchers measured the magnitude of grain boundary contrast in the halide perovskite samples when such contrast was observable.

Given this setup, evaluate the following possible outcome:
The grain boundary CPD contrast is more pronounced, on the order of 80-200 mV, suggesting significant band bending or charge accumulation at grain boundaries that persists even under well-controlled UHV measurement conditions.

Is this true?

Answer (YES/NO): NO